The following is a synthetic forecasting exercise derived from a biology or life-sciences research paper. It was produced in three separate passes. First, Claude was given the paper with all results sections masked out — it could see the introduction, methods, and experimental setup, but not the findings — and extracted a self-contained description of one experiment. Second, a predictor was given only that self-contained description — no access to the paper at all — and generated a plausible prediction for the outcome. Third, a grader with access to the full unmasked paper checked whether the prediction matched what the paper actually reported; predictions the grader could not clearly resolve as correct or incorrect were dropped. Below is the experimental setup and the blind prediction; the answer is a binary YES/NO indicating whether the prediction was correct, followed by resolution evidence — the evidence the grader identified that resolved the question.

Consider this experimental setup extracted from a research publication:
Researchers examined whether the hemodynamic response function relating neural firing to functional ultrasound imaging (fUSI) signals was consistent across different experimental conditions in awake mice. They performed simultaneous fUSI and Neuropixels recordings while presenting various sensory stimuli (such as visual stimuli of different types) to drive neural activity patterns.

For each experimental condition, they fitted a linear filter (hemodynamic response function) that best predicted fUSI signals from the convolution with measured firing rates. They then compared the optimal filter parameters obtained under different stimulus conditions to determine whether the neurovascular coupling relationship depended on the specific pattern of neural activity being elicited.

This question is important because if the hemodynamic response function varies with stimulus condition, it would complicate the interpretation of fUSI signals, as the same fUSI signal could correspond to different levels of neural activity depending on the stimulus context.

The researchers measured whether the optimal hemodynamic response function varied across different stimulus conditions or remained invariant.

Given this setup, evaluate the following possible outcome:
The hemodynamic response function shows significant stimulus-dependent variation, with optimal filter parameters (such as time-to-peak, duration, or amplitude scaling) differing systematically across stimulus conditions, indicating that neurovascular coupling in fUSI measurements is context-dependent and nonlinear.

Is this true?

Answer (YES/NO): NO